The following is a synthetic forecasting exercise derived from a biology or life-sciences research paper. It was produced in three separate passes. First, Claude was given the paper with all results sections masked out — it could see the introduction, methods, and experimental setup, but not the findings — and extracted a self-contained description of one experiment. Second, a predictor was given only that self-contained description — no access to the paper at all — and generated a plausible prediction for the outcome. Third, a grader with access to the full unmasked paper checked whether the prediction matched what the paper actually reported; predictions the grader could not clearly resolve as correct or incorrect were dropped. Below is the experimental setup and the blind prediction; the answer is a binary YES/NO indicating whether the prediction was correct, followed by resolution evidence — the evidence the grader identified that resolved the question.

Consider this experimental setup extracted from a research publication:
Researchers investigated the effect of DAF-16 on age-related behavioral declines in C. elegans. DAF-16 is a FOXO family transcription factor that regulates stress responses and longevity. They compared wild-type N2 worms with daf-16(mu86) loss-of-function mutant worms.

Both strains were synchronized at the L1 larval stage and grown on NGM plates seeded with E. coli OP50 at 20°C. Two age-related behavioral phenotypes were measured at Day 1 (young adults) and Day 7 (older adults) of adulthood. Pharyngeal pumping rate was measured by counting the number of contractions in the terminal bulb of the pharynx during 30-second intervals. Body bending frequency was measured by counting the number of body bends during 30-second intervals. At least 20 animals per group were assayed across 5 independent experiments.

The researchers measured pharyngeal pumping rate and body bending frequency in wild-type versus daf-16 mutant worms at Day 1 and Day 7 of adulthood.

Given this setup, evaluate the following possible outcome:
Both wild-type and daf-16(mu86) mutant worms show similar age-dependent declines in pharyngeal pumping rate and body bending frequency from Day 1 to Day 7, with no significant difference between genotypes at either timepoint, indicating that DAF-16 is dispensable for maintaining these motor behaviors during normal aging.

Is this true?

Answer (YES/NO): NO